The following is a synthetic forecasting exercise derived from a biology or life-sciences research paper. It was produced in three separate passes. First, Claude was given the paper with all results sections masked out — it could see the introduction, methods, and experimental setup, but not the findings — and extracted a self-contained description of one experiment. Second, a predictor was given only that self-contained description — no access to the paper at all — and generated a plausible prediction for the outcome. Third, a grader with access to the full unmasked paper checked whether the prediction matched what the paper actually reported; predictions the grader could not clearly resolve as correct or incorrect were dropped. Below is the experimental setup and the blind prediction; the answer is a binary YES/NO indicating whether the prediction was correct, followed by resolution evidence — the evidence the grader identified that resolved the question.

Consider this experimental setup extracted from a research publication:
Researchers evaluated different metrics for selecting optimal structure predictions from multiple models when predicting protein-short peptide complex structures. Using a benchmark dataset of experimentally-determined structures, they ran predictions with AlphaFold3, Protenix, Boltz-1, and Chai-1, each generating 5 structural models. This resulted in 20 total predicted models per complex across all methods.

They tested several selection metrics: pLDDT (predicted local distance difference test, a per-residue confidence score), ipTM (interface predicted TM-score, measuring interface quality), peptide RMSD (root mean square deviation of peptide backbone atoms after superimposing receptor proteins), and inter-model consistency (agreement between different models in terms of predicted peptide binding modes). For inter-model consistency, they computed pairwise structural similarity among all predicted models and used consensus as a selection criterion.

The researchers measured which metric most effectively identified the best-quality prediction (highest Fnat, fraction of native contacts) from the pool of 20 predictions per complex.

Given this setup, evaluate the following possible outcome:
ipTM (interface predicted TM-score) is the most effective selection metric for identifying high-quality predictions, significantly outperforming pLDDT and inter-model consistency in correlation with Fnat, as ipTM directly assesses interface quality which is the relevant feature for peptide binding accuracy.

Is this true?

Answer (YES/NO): NO